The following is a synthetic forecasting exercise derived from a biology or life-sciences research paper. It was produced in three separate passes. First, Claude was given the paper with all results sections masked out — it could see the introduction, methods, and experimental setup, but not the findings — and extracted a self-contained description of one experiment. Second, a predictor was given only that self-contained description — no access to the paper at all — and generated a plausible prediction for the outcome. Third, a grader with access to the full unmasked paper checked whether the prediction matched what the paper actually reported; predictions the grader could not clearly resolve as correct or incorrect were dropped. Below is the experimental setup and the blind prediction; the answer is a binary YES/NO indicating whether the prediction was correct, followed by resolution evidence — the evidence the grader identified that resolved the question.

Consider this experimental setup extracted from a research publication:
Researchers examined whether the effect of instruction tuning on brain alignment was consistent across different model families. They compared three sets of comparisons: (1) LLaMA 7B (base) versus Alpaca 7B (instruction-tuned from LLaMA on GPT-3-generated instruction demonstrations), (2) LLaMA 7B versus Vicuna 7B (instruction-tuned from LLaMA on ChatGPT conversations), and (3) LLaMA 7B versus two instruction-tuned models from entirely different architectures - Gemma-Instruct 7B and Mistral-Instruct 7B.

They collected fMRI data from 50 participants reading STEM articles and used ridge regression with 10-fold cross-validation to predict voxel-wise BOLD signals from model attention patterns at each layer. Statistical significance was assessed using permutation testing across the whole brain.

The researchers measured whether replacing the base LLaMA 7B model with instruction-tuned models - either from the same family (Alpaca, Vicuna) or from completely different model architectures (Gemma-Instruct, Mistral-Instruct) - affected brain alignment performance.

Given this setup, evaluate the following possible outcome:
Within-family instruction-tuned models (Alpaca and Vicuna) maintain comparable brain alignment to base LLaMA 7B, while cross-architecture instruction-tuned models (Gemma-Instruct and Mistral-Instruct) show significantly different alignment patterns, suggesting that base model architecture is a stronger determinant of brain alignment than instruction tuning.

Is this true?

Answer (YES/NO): NO